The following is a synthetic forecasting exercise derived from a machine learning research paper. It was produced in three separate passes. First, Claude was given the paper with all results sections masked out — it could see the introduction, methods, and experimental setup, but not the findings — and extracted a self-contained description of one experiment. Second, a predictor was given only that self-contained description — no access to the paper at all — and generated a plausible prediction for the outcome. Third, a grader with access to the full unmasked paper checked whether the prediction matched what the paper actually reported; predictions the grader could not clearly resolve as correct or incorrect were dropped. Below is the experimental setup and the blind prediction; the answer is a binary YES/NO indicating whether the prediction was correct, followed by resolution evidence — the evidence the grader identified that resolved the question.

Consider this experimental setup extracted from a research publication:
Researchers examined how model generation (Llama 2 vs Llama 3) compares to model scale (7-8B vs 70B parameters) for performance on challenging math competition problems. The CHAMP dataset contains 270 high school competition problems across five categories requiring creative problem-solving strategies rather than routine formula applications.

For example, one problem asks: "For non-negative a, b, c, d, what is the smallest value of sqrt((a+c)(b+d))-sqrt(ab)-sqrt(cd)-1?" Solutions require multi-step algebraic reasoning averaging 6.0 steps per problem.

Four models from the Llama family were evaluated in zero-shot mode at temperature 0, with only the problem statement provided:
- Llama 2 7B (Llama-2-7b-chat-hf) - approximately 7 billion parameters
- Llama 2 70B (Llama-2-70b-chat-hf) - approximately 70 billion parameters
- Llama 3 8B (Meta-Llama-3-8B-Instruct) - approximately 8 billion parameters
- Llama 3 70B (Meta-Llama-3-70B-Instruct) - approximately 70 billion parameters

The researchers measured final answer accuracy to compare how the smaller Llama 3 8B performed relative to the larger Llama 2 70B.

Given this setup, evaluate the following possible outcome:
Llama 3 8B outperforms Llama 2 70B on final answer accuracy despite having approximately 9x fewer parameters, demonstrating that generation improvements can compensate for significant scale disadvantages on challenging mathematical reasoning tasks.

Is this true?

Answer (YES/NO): YES